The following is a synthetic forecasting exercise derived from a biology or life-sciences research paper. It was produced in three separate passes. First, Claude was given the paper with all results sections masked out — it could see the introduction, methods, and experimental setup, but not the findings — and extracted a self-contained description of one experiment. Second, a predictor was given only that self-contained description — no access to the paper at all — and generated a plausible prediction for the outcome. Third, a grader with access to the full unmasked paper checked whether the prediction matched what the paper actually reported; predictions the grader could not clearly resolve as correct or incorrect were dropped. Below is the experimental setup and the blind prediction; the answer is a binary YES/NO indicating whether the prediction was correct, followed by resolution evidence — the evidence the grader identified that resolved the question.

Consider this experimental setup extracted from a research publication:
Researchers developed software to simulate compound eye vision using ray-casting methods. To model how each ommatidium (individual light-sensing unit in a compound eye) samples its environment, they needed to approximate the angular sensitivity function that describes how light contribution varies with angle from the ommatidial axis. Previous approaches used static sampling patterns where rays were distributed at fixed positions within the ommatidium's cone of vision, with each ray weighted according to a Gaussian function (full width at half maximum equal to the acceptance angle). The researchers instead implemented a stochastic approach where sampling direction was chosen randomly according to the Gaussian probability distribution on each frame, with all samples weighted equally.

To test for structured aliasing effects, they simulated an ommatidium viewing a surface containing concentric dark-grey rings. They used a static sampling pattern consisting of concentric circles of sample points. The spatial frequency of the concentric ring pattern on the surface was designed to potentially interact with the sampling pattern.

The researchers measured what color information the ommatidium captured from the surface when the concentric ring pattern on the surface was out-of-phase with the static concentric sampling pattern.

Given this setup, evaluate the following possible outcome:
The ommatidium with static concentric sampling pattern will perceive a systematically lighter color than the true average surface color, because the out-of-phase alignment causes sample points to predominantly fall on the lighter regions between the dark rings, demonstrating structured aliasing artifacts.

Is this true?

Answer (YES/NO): YES